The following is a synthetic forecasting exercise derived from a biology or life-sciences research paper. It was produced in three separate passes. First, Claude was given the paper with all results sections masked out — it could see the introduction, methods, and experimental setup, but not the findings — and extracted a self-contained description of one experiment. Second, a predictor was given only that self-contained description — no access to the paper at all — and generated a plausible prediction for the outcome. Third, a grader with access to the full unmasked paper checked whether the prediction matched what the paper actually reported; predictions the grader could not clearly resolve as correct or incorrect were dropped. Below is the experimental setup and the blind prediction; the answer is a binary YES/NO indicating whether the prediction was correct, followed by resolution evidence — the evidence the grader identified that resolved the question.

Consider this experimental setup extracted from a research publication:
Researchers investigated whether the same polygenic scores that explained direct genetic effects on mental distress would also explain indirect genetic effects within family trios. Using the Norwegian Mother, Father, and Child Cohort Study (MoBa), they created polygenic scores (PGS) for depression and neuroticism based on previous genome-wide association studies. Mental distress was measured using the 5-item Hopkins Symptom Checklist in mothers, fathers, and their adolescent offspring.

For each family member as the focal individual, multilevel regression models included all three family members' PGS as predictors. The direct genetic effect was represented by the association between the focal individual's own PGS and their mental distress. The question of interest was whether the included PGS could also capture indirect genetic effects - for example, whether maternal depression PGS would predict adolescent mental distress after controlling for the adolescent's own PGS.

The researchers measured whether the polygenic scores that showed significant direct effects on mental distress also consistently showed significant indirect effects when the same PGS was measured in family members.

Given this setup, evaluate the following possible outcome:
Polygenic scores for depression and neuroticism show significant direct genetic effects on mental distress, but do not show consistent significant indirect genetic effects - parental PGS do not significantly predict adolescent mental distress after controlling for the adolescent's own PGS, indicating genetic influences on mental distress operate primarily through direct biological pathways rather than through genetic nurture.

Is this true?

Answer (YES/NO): YES